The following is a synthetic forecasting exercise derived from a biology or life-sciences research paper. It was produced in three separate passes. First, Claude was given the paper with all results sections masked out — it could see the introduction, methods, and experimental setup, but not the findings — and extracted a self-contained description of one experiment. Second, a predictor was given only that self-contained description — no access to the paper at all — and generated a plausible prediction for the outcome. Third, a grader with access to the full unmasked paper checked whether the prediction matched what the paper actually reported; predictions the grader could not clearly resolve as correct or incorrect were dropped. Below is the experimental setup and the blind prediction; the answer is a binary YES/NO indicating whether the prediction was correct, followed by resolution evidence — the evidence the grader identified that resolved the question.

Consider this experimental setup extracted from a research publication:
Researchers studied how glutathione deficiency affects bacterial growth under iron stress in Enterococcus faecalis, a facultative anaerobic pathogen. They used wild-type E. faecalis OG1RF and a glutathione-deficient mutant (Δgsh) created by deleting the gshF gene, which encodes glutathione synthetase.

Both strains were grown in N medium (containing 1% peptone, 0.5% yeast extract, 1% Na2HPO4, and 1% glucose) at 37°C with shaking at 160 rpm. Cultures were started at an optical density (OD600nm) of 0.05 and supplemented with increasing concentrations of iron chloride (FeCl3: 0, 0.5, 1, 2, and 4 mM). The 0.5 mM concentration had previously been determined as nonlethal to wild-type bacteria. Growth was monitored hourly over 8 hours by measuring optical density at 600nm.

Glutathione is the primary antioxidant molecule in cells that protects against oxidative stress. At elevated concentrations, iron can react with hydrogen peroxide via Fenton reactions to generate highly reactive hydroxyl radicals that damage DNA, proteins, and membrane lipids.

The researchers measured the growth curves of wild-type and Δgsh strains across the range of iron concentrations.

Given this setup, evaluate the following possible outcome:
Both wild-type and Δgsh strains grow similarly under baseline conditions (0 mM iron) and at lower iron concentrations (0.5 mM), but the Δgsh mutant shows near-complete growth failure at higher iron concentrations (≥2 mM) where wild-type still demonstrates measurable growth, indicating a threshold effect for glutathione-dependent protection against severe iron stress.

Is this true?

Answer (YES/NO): NO